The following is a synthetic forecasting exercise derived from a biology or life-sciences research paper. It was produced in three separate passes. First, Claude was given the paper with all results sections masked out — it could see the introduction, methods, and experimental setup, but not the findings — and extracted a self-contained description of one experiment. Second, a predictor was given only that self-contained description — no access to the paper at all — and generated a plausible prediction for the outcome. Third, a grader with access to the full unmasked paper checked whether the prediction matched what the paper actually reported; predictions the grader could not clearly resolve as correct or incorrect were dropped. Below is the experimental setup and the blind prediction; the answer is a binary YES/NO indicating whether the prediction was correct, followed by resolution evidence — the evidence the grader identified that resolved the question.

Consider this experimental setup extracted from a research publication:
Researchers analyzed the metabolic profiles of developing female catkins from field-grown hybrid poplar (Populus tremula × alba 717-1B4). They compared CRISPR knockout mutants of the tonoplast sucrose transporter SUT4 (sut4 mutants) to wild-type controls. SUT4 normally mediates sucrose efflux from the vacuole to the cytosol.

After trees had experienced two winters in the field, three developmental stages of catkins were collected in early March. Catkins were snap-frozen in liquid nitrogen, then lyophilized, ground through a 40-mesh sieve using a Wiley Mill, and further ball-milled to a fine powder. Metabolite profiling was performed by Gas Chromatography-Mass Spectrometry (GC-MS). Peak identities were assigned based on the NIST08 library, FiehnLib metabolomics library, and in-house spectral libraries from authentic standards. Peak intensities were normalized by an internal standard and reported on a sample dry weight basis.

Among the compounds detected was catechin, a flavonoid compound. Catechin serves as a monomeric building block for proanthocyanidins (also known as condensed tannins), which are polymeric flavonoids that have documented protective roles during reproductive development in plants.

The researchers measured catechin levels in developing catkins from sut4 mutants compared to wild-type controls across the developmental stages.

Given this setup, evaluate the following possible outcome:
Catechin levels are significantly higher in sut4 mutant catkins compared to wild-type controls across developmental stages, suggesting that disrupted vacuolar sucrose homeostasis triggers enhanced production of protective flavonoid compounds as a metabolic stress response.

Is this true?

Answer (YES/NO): NO